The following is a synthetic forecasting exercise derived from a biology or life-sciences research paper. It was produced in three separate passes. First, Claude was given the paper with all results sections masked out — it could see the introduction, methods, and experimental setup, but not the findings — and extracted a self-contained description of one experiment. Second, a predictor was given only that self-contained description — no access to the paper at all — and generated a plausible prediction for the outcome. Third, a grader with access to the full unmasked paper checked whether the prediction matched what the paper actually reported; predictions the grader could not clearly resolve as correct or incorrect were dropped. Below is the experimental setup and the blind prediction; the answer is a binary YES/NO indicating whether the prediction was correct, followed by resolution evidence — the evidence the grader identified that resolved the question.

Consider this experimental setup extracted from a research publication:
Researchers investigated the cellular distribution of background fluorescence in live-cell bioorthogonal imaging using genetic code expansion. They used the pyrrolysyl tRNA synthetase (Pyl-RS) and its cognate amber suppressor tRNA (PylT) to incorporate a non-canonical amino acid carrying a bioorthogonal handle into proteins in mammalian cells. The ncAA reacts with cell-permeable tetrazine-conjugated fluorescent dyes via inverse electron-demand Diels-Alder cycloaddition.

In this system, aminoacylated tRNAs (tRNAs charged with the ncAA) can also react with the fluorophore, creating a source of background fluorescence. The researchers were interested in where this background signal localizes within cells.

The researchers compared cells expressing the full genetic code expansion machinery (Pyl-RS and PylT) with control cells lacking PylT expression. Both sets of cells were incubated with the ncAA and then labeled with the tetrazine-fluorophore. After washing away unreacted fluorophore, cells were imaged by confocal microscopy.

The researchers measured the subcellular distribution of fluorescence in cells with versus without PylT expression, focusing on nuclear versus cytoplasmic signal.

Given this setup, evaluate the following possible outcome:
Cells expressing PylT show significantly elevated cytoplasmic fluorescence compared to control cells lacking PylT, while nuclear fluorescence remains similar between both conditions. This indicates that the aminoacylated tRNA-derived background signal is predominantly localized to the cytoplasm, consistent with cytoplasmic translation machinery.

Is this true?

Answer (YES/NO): NO